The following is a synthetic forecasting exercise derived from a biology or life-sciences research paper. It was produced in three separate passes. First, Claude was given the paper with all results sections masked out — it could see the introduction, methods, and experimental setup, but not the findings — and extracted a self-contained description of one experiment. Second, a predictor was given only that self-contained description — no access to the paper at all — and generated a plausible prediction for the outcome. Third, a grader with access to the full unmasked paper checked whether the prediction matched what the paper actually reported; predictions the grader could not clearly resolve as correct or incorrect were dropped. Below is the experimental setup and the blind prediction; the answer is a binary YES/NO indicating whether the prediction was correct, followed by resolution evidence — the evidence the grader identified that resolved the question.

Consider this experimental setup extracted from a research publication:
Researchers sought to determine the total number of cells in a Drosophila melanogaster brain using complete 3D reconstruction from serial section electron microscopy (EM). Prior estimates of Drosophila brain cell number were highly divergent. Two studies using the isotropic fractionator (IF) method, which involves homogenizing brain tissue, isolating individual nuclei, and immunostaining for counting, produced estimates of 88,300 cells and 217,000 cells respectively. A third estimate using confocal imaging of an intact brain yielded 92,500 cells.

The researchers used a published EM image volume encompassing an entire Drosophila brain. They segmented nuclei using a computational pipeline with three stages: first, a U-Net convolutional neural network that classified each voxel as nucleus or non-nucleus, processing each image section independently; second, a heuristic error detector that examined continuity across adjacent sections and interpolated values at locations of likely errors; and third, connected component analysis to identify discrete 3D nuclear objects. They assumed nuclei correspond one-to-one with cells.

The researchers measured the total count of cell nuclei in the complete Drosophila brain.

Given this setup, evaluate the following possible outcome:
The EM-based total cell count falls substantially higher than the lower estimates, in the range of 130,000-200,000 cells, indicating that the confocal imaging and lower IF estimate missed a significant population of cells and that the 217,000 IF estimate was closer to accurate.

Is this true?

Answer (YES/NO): NO